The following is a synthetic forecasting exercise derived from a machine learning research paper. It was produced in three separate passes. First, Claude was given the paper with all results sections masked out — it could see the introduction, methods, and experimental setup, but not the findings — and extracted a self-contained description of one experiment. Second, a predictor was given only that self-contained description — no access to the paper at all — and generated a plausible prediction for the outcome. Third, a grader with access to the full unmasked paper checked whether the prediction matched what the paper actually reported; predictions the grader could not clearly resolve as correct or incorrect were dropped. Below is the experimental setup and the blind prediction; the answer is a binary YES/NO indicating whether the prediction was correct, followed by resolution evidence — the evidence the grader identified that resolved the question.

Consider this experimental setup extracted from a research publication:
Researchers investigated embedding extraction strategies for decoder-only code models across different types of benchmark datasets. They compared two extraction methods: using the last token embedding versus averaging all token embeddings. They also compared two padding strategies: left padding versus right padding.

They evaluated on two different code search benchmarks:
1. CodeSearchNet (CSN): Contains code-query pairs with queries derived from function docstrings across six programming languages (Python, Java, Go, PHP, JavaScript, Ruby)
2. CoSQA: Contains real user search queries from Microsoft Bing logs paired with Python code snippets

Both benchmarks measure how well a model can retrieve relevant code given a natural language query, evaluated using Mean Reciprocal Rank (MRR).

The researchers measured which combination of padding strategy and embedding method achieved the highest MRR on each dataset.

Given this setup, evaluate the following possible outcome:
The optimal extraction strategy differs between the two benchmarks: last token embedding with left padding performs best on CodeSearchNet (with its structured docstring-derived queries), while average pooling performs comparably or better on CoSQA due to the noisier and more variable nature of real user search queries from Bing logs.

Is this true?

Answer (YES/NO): YES